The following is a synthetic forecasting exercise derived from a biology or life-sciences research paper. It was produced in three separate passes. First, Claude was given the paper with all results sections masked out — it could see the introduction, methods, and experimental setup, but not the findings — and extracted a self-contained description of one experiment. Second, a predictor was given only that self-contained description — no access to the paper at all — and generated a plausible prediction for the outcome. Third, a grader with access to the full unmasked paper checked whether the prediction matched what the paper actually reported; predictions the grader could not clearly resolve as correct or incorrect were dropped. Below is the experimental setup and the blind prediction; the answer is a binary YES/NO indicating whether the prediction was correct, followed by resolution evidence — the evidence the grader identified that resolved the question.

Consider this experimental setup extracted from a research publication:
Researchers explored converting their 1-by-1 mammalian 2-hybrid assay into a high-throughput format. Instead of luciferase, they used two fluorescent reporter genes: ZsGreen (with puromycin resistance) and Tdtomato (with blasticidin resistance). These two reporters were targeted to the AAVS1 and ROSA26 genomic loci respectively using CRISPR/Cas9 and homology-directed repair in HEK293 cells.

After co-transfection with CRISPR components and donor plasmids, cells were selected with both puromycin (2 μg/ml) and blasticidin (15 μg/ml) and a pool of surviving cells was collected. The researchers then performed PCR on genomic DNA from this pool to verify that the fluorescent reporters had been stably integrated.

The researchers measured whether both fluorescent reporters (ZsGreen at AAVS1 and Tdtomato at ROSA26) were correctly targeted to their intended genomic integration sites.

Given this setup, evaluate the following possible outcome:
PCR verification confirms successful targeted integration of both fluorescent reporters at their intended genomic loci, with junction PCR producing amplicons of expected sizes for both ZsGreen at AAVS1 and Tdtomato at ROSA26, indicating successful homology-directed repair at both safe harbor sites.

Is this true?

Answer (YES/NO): NO